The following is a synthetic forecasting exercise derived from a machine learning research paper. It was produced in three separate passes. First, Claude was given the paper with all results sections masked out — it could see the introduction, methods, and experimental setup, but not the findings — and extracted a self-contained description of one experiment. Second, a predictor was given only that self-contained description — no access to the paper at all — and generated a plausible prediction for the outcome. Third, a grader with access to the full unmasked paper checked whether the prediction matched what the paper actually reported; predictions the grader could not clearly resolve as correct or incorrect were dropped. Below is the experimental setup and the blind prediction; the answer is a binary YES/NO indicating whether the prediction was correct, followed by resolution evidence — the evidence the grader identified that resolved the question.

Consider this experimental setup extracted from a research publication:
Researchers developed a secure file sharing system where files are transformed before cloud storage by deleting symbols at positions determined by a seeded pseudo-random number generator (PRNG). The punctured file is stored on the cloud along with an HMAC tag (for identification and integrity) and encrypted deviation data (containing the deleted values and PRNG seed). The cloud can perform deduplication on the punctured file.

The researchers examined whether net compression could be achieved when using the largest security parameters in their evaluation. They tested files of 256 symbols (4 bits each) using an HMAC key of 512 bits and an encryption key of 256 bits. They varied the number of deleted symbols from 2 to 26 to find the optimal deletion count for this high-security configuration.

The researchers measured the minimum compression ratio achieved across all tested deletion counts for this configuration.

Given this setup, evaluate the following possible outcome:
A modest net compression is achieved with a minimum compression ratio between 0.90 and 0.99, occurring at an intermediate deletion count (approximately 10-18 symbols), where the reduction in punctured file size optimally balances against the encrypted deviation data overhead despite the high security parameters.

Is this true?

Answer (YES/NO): NO